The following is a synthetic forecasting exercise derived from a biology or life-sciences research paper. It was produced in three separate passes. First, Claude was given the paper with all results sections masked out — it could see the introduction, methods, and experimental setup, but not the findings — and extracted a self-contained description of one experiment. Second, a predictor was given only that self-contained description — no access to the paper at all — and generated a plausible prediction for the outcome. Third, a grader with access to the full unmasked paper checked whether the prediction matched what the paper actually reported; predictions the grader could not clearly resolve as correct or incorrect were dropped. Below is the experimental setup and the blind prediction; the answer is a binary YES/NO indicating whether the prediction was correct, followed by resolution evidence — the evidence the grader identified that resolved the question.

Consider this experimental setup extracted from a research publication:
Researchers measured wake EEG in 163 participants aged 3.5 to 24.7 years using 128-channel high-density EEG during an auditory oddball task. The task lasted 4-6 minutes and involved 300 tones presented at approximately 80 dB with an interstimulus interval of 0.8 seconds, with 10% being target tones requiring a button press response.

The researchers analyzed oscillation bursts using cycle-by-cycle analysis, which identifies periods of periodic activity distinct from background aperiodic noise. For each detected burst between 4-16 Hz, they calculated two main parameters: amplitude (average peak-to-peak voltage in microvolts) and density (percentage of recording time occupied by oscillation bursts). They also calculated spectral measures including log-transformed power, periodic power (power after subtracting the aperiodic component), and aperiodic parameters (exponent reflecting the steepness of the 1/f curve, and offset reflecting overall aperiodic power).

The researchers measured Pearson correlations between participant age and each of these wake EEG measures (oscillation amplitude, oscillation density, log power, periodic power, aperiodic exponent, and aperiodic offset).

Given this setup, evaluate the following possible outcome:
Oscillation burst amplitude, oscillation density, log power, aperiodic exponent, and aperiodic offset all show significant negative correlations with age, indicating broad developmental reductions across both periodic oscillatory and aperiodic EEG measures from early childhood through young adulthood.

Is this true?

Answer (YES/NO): NO